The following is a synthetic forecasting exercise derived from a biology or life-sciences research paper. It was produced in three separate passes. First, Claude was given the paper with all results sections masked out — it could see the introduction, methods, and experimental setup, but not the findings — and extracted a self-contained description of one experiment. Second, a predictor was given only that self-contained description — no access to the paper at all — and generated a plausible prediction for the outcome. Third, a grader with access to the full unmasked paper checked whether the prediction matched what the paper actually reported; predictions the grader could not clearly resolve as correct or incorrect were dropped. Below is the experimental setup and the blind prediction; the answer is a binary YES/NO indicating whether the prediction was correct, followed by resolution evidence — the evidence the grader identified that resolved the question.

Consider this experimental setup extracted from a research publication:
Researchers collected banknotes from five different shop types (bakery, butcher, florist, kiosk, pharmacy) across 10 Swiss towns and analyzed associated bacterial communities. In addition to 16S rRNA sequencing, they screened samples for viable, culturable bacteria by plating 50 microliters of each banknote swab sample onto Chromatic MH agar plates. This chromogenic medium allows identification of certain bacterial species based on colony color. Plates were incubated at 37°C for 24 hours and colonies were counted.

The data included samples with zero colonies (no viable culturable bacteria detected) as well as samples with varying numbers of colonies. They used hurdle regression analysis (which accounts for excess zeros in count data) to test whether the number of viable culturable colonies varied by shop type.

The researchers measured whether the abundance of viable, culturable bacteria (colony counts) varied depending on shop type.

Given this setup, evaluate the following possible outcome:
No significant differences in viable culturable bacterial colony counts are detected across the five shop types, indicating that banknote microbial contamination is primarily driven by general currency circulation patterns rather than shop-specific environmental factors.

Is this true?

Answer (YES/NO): NO